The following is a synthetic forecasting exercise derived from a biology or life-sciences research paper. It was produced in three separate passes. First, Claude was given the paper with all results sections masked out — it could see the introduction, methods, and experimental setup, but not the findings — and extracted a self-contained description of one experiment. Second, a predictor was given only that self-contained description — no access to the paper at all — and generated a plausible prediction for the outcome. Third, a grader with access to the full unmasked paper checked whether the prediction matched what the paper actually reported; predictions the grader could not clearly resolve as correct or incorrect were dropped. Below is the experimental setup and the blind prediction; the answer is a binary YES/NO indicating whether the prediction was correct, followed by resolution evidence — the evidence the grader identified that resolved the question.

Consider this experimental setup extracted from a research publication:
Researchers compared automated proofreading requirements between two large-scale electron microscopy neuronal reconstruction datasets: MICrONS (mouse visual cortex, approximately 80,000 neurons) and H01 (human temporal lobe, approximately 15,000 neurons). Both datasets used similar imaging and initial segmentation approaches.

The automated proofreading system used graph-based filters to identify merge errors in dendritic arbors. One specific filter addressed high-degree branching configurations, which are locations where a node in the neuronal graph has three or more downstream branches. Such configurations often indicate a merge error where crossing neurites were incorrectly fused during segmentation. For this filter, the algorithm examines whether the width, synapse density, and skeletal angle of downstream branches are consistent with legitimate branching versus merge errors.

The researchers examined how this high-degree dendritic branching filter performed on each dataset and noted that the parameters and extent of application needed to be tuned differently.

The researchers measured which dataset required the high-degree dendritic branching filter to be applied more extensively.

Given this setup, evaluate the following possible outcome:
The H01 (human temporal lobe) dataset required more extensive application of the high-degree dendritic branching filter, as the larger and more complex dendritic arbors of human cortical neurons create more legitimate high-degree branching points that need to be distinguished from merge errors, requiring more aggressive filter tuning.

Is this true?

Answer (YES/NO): YES